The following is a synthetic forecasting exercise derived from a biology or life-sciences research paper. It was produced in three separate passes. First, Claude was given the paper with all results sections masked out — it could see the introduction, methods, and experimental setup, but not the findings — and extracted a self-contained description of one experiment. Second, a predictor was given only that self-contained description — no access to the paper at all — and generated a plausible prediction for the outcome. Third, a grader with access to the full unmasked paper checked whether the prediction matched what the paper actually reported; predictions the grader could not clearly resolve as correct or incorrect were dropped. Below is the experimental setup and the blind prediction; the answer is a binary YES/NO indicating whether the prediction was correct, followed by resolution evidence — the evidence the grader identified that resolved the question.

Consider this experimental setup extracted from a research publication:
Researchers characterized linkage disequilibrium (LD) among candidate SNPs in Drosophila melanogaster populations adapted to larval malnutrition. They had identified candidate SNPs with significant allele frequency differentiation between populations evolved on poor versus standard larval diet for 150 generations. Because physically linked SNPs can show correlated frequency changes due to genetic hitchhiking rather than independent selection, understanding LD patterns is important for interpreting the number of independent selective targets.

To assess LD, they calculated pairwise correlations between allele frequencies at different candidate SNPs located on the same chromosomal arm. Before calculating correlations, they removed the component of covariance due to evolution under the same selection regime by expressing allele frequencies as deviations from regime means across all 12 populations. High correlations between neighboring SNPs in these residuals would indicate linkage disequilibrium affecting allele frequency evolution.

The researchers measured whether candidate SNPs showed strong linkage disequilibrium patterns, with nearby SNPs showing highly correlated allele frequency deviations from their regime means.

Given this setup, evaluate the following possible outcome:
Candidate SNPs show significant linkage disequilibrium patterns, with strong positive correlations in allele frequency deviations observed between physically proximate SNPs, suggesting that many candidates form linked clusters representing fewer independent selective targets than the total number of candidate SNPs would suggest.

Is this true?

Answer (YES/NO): YES